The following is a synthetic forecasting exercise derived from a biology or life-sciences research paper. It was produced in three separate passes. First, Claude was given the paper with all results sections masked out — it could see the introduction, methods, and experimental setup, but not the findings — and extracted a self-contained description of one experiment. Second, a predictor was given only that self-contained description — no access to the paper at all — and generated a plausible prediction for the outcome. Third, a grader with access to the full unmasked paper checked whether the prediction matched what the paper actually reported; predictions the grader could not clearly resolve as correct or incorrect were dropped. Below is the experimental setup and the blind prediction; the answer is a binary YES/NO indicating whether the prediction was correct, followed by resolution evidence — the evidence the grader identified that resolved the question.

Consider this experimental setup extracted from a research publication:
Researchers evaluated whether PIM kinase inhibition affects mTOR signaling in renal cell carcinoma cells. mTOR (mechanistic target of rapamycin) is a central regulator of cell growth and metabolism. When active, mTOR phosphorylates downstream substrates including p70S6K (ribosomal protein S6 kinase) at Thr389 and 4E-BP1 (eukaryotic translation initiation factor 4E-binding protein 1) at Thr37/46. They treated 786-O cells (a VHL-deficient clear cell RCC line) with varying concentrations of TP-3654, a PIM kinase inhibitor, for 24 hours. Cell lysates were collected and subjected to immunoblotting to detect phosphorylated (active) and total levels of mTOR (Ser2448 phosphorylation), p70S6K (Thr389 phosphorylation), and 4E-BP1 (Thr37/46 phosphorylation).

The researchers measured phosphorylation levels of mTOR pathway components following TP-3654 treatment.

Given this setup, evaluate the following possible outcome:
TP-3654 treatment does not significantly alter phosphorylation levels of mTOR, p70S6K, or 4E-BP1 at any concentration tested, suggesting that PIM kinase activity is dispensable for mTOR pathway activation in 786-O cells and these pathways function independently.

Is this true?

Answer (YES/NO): NO